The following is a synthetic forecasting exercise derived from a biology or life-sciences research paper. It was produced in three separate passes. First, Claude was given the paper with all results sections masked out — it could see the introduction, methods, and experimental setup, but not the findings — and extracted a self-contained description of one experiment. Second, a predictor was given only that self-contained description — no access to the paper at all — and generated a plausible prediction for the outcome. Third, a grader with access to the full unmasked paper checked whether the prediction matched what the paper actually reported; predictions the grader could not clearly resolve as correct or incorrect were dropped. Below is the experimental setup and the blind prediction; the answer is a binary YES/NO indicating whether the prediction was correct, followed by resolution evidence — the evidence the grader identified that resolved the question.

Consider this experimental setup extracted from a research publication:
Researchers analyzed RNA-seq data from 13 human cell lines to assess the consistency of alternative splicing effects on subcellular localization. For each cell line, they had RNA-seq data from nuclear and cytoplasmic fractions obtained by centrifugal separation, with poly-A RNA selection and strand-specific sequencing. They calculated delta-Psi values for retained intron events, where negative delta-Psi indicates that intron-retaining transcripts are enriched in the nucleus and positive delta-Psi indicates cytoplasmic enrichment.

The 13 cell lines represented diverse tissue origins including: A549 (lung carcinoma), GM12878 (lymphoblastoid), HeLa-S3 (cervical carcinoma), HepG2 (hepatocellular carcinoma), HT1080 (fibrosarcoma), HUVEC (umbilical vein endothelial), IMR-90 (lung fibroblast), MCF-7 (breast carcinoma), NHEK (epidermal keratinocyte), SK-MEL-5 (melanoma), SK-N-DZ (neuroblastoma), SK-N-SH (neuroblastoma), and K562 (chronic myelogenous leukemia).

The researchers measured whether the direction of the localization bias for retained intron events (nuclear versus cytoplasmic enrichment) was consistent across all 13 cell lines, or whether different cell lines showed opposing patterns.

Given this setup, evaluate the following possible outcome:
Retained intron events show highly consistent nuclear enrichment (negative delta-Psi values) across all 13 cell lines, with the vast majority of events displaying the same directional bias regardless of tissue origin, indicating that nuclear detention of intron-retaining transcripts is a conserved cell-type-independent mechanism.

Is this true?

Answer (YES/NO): YES